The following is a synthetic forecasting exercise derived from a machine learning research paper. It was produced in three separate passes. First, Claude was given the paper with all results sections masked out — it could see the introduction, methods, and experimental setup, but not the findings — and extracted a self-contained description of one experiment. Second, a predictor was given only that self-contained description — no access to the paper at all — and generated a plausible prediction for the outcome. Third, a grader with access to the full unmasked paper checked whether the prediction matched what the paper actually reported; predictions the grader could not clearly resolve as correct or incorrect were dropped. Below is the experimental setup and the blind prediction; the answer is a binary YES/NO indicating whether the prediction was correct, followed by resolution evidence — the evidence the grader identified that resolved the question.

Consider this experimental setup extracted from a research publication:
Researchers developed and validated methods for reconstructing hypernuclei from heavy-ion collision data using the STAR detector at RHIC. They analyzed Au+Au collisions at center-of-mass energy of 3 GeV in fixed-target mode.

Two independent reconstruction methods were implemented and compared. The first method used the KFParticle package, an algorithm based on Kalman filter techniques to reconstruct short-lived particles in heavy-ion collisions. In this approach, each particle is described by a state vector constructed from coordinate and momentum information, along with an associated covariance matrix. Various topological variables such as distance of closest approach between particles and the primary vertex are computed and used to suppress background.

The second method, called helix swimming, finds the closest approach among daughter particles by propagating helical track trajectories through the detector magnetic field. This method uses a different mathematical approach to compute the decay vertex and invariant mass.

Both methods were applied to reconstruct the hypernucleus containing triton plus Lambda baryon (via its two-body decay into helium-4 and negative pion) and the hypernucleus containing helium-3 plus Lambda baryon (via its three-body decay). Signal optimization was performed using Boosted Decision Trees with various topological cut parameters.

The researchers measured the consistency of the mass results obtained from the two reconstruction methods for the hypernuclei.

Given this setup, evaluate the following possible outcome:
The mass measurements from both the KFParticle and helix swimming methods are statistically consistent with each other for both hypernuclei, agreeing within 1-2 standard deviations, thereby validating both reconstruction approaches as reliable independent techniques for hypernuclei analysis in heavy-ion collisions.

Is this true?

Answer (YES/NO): YES